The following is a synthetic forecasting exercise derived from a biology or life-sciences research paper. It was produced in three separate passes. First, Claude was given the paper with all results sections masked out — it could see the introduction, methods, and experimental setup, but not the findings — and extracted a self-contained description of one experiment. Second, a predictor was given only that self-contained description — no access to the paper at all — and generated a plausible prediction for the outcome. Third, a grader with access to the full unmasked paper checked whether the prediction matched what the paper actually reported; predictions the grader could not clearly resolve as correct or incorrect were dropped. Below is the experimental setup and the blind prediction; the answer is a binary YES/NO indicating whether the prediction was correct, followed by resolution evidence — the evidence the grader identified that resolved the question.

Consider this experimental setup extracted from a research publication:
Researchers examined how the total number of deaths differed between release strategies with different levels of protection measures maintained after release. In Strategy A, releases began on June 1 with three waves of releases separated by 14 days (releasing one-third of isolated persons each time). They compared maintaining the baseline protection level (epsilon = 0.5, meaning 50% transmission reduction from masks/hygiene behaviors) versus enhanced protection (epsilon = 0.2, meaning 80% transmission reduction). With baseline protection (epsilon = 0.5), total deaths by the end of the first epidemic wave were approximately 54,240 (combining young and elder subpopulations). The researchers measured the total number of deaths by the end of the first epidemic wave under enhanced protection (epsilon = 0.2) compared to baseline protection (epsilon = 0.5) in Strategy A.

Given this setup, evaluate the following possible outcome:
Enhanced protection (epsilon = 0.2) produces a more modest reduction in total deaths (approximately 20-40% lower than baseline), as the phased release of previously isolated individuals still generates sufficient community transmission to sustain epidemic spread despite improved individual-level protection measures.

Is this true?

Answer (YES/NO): YES